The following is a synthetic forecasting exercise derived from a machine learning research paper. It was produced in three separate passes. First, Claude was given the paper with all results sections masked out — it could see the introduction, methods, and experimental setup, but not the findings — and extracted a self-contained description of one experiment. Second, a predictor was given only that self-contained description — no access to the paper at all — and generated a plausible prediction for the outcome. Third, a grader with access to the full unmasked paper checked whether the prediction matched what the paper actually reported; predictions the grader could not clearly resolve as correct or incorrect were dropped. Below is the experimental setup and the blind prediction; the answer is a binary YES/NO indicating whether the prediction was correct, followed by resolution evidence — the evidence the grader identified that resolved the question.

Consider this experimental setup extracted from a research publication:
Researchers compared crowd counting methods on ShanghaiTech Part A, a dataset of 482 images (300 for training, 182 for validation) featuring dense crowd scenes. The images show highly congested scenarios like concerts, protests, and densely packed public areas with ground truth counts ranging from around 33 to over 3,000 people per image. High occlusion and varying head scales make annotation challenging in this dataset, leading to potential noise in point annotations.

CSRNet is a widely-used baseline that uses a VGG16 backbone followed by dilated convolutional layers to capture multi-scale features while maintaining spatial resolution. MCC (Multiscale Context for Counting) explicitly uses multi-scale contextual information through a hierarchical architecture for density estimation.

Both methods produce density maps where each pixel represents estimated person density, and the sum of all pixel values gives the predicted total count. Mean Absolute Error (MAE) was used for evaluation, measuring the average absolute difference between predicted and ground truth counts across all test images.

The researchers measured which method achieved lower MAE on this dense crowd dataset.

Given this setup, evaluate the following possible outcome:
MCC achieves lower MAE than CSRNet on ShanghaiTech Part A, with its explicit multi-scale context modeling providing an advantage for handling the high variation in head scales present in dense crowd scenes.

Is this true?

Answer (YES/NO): NO